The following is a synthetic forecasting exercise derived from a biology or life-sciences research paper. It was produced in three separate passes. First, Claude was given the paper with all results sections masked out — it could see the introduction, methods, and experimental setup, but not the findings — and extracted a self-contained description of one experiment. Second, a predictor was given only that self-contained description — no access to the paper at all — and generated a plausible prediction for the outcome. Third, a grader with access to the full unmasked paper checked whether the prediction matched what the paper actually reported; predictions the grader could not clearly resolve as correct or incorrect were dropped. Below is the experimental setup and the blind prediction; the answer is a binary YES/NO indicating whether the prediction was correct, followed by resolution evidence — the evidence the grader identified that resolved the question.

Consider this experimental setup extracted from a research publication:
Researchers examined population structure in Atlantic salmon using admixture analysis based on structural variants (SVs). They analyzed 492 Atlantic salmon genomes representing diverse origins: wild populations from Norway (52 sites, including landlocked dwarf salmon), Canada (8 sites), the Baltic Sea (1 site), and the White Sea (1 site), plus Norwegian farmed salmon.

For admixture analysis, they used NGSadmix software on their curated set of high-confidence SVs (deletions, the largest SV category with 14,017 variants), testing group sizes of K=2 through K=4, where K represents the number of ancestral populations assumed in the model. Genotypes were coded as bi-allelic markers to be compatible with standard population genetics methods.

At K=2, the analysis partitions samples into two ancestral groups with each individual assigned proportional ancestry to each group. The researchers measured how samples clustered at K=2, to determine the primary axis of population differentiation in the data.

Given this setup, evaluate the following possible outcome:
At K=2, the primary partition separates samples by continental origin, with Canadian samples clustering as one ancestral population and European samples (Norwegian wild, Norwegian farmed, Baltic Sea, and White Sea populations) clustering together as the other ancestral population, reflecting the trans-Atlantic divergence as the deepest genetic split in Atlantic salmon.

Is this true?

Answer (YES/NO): YES